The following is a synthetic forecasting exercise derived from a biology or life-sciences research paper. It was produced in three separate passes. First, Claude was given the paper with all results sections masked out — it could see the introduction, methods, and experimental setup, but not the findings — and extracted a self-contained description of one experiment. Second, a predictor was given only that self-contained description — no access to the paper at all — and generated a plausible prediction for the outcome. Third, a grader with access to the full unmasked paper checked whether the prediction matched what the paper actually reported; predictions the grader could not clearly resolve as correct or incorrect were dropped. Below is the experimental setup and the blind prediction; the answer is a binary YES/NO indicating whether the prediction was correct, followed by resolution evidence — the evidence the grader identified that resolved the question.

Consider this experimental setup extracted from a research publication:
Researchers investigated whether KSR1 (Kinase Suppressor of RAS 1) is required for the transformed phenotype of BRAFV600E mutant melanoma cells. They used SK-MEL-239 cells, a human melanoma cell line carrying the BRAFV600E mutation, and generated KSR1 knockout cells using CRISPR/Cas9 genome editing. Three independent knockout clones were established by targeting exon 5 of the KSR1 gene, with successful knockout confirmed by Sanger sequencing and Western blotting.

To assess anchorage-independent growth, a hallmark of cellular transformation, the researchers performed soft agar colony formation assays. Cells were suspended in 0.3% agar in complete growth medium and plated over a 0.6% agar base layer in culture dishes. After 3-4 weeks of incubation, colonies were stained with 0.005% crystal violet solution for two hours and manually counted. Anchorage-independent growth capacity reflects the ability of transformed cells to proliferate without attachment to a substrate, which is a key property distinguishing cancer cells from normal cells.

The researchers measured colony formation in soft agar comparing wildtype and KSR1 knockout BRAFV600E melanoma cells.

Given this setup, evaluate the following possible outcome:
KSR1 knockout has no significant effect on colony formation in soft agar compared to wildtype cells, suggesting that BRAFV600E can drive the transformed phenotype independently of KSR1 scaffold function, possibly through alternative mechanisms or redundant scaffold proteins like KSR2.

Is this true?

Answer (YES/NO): NO